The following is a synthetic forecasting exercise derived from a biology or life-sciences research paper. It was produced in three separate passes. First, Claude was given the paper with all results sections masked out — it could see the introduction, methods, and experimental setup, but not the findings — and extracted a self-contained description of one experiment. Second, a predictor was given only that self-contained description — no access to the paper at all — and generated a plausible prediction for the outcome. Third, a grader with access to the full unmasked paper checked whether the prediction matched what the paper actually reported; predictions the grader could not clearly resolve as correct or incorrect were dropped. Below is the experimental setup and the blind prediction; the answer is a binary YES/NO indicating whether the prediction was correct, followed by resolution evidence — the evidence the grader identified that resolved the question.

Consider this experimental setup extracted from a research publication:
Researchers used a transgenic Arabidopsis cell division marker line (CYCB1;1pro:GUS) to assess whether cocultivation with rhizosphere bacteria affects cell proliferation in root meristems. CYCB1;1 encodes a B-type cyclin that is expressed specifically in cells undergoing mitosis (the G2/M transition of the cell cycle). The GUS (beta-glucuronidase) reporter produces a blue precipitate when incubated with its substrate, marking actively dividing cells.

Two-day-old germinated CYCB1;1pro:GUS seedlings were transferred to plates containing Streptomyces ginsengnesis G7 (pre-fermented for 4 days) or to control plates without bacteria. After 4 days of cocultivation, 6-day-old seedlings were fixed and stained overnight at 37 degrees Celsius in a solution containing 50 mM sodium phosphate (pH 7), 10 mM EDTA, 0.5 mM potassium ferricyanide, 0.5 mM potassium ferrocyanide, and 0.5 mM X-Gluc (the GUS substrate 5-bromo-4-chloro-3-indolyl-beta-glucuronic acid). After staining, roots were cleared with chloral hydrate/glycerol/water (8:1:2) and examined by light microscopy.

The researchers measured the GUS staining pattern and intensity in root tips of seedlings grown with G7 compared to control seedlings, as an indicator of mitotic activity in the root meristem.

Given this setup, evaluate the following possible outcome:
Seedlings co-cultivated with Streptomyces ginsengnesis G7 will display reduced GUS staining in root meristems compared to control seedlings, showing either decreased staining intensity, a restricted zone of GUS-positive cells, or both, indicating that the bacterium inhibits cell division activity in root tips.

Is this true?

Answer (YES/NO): YES